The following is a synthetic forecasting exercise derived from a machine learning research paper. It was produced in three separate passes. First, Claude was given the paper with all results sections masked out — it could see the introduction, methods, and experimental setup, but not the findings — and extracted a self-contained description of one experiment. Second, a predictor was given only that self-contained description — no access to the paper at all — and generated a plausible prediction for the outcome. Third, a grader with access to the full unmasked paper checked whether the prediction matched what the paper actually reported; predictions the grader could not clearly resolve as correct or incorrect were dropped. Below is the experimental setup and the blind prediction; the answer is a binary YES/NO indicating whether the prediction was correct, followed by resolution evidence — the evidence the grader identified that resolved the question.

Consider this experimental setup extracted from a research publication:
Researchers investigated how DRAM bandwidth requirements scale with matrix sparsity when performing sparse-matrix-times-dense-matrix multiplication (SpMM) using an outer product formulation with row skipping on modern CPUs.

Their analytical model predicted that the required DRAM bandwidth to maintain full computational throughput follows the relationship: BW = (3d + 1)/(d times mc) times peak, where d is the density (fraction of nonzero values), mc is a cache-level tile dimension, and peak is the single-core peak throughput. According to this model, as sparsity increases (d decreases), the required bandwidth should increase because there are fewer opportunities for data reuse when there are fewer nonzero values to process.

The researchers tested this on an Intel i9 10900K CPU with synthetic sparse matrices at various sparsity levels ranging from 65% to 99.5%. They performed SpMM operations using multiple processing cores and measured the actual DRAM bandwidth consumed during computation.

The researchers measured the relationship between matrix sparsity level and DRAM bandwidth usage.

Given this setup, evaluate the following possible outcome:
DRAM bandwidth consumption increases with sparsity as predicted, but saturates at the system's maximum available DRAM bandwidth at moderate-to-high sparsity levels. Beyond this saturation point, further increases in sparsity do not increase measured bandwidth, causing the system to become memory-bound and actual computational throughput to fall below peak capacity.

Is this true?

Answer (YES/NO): NO